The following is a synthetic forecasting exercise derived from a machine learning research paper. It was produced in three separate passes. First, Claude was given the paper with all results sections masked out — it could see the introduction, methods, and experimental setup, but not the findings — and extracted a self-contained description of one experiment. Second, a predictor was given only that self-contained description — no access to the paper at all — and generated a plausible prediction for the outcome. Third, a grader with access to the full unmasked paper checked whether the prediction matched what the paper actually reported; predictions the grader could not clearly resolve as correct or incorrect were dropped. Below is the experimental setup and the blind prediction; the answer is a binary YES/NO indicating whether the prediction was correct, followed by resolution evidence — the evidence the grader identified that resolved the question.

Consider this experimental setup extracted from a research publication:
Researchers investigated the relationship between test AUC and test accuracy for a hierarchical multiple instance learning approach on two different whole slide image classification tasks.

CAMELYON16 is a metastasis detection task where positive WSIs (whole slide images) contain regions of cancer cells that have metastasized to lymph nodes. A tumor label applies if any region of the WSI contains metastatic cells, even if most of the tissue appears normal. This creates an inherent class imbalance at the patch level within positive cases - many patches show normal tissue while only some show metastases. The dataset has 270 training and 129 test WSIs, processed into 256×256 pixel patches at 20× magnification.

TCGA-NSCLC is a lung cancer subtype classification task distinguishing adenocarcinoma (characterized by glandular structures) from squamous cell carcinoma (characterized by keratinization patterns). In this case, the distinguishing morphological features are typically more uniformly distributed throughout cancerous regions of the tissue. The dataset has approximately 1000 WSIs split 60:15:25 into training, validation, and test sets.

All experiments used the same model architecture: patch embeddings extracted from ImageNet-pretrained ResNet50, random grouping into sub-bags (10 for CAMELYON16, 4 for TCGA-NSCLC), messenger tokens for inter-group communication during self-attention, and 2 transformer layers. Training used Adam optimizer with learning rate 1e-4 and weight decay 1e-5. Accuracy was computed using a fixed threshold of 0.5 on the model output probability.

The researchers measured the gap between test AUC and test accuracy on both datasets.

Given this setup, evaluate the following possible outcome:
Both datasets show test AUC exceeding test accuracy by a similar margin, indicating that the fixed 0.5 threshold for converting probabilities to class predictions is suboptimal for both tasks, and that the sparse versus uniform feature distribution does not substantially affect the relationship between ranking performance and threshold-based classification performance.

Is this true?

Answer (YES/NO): NO